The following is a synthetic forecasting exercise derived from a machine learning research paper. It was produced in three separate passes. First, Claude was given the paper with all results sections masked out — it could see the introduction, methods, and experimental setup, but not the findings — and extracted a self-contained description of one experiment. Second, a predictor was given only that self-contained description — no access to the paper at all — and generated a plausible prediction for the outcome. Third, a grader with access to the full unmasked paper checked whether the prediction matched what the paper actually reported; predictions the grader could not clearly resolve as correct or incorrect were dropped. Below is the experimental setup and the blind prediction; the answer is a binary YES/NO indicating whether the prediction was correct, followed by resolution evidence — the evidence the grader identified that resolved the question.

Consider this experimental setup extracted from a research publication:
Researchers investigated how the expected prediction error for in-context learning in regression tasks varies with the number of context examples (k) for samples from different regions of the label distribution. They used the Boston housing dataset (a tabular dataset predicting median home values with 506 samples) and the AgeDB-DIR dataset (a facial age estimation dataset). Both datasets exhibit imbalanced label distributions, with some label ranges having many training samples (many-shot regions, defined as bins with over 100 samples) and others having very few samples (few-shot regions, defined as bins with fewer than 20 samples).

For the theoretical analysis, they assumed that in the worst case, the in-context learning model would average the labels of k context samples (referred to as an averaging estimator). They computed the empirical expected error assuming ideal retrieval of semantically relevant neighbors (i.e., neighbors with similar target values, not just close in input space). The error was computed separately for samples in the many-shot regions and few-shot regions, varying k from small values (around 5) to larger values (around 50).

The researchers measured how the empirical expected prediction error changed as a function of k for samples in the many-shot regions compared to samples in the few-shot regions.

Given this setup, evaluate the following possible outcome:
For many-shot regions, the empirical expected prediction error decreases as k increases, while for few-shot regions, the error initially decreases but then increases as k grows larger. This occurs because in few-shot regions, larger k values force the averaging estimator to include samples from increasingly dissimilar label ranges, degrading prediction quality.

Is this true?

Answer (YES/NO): YES